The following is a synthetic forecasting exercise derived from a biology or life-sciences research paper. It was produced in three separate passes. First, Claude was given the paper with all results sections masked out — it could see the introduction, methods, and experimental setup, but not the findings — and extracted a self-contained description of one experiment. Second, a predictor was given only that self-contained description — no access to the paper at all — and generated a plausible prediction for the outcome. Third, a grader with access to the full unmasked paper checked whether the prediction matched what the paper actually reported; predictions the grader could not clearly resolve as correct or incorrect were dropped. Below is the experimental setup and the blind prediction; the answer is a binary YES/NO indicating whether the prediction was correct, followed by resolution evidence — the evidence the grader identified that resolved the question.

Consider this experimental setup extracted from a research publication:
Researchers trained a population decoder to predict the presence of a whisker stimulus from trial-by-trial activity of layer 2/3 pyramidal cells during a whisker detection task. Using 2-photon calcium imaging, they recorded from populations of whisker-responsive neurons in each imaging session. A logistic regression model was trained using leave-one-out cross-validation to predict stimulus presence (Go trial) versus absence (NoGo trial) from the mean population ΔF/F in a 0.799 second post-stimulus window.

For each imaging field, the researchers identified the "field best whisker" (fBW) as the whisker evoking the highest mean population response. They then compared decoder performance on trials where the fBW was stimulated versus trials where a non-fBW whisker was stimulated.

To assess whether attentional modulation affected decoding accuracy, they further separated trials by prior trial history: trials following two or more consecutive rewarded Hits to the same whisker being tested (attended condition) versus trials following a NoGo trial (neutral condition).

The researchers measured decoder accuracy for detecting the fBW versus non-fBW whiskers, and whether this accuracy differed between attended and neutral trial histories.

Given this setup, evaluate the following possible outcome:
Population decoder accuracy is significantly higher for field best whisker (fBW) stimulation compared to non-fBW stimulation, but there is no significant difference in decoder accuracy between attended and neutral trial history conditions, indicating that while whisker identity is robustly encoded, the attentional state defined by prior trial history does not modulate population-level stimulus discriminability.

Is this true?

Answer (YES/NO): NO